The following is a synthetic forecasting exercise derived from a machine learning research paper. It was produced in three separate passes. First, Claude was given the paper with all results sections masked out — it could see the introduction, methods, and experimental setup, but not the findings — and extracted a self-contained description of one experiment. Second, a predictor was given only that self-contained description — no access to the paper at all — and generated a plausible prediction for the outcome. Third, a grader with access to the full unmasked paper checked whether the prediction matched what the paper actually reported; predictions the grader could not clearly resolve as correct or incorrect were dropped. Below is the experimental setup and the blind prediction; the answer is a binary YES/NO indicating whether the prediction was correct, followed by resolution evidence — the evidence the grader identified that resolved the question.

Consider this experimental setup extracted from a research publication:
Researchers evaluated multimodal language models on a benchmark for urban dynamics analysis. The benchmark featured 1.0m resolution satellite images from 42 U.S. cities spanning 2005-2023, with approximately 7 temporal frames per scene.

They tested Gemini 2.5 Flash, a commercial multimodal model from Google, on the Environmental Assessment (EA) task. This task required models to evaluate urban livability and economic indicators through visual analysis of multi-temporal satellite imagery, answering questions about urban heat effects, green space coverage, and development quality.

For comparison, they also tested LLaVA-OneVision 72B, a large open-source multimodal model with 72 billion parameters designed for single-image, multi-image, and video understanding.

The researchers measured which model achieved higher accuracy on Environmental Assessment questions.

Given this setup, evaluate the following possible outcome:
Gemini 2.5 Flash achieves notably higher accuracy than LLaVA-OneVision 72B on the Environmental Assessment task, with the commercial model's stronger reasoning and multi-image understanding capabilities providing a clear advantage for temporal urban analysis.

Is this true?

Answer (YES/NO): NO